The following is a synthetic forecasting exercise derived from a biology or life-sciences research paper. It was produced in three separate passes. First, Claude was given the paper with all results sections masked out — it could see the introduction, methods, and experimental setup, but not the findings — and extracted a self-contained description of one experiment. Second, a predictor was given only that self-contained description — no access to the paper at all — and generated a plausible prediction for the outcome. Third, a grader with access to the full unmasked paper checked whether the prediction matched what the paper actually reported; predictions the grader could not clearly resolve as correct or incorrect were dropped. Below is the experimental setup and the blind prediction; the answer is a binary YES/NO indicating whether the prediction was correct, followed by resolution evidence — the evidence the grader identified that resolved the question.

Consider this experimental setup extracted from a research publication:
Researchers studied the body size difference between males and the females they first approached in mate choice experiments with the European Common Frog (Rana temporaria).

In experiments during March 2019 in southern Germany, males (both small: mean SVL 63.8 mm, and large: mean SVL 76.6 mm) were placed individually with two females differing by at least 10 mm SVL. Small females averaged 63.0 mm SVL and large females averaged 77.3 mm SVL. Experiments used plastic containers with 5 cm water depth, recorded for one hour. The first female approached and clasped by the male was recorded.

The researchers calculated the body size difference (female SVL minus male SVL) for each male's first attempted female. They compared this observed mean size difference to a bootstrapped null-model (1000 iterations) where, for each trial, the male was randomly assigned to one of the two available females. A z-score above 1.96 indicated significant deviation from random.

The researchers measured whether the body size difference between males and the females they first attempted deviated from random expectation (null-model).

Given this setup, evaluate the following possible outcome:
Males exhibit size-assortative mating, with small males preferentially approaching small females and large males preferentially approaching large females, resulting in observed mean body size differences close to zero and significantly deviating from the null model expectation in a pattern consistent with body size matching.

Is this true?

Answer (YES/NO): NO